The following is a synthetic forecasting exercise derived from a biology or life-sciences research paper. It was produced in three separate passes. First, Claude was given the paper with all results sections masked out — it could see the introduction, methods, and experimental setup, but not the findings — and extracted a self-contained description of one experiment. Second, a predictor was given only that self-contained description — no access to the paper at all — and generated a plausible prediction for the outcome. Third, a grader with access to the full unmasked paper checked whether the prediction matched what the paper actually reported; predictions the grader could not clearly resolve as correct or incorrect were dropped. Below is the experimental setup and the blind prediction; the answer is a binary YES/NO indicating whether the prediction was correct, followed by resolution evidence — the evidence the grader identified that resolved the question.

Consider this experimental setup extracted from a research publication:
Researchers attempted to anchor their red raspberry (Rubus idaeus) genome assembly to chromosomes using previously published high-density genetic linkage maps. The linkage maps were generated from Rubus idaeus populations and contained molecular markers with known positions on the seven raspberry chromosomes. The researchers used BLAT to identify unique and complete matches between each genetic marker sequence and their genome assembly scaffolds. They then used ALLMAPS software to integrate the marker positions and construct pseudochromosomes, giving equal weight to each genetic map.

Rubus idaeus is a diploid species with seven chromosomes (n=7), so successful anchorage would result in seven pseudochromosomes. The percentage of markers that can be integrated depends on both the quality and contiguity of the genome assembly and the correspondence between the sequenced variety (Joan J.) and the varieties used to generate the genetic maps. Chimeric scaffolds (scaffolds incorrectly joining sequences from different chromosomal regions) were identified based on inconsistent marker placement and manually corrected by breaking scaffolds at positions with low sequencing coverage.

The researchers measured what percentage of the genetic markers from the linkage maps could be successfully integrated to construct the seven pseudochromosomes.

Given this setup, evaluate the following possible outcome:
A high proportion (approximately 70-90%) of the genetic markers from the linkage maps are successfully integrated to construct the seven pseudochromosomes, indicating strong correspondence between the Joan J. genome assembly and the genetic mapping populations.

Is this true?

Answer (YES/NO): NO